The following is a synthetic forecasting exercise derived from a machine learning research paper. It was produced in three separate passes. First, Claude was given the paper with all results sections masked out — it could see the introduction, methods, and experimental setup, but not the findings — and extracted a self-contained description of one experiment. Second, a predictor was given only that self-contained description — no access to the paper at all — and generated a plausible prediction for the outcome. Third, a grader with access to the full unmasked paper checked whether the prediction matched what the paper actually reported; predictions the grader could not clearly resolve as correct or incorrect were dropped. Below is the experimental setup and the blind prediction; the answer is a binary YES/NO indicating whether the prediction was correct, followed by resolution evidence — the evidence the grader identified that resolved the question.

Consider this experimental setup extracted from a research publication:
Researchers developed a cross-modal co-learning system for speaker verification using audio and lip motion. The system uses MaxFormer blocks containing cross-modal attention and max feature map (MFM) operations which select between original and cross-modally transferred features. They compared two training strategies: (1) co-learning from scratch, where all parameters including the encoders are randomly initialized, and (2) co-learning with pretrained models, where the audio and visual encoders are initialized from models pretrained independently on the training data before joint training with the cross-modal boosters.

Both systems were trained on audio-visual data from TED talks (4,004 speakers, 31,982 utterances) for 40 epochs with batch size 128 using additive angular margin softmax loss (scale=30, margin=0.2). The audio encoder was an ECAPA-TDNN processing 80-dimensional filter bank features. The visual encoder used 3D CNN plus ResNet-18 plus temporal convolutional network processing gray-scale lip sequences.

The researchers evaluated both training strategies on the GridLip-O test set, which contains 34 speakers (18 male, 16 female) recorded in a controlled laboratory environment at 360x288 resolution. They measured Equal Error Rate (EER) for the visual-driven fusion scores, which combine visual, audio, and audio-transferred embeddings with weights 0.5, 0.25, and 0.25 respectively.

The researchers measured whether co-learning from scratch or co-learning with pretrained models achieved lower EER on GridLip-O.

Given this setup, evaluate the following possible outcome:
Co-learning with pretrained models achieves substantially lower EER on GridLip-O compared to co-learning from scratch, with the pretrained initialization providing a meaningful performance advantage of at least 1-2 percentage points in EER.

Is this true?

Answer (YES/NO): NO